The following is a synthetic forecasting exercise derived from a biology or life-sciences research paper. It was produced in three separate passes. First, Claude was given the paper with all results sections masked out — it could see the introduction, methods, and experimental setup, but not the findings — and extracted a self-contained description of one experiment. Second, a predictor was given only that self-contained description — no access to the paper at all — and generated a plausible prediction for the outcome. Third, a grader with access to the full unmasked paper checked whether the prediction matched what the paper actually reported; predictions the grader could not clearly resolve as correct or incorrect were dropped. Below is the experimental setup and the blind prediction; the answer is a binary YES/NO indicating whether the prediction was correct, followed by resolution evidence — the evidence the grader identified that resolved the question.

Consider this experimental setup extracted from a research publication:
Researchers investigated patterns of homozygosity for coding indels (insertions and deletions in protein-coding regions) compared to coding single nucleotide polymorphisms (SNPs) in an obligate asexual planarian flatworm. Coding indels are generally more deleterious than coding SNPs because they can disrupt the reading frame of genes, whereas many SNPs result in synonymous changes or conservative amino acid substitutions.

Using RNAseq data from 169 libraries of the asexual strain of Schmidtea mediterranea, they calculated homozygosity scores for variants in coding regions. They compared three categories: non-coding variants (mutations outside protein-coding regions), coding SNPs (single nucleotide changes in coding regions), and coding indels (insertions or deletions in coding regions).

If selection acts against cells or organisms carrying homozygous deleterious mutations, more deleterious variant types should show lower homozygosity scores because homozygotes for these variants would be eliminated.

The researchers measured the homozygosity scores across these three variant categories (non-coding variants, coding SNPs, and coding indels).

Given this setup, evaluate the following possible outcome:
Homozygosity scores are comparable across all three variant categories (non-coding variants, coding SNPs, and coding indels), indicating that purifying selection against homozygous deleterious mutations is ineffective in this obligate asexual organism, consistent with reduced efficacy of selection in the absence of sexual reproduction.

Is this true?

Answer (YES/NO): NO